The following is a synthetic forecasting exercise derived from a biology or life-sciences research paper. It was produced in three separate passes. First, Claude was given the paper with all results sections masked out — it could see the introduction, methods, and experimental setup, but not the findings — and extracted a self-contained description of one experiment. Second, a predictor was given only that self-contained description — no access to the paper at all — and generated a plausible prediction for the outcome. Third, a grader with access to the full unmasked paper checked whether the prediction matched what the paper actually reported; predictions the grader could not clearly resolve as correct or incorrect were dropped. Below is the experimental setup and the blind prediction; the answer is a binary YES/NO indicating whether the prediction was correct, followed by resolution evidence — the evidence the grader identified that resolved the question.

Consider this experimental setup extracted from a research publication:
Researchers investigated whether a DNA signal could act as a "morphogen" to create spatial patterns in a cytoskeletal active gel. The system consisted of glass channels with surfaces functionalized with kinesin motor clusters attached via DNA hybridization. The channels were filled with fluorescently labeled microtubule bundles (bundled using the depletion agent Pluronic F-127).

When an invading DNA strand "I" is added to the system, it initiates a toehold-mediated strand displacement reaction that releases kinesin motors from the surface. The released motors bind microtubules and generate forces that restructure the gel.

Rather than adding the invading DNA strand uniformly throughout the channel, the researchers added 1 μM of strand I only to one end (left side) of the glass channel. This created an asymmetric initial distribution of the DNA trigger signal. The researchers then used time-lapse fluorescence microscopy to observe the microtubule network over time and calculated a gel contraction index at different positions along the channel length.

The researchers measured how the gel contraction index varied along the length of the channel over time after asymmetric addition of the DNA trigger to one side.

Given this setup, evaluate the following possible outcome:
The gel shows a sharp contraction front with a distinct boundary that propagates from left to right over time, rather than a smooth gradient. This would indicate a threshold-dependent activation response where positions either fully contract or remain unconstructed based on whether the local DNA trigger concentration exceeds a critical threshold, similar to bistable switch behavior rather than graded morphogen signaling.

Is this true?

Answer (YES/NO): NO